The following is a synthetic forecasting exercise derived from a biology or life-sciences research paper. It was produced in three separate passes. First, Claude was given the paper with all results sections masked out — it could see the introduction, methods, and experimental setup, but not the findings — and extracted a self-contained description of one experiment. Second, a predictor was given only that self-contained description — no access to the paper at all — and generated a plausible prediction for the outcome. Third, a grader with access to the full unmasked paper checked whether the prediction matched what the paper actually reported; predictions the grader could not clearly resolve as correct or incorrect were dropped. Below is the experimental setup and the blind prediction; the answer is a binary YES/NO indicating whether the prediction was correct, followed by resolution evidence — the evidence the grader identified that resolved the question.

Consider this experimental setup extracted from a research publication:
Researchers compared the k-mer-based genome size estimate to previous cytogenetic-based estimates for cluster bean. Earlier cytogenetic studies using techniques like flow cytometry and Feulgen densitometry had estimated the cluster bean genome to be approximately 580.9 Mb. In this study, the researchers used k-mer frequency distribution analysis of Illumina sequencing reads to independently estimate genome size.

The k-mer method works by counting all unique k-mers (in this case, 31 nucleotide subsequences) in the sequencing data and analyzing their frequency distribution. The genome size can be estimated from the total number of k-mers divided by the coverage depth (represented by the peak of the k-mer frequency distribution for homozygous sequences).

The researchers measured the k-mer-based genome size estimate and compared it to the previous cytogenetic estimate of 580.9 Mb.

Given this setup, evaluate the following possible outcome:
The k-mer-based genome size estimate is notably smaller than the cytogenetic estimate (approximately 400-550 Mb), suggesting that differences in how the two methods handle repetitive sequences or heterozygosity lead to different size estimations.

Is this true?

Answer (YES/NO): YES